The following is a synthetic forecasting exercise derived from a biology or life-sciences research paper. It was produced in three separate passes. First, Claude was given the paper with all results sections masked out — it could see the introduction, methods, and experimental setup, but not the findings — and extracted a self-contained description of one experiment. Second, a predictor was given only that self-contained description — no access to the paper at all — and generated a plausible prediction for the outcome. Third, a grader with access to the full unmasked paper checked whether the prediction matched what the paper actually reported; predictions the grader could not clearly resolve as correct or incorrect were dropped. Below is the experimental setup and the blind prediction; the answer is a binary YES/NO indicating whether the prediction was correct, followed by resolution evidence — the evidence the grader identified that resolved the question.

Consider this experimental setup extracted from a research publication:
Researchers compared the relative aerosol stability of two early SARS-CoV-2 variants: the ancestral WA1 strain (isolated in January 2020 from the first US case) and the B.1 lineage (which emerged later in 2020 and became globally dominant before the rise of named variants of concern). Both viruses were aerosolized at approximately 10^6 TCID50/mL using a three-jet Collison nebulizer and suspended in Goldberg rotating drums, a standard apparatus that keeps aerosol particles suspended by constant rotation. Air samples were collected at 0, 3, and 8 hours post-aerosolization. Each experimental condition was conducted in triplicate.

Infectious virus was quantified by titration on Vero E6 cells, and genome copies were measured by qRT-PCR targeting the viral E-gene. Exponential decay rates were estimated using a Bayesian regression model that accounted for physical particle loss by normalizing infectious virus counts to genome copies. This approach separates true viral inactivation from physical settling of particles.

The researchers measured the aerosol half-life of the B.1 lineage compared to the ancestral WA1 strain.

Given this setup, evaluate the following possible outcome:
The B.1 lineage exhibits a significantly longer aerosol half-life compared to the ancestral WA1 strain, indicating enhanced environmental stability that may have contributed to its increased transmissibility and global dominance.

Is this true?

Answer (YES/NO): NO